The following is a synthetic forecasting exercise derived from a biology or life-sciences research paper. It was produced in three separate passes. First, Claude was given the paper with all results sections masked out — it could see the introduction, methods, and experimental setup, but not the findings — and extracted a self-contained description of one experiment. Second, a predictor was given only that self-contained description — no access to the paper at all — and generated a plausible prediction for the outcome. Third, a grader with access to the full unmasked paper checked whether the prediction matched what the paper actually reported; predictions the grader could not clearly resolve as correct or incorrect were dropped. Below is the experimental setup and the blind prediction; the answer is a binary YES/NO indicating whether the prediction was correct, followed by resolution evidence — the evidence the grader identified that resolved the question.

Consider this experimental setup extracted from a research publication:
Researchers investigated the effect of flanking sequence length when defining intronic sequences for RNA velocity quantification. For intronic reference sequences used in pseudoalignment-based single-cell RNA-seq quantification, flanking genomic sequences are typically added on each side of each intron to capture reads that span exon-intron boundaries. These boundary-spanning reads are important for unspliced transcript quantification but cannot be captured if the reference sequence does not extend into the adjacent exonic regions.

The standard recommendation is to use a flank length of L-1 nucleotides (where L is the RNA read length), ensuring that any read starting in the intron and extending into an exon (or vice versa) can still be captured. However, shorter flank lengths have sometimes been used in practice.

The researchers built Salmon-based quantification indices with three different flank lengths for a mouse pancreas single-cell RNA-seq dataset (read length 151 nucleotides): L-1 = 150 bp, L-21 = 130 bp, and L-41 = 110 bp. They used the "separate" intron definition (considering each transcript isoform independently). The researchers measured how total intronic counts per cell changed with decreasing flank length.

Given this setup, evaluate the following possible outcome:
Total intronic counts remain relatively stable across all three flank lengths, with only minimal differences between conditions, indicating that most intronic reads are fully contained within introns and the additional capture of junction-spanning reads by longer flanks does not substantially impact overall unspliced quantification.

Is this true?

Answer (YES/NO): NO